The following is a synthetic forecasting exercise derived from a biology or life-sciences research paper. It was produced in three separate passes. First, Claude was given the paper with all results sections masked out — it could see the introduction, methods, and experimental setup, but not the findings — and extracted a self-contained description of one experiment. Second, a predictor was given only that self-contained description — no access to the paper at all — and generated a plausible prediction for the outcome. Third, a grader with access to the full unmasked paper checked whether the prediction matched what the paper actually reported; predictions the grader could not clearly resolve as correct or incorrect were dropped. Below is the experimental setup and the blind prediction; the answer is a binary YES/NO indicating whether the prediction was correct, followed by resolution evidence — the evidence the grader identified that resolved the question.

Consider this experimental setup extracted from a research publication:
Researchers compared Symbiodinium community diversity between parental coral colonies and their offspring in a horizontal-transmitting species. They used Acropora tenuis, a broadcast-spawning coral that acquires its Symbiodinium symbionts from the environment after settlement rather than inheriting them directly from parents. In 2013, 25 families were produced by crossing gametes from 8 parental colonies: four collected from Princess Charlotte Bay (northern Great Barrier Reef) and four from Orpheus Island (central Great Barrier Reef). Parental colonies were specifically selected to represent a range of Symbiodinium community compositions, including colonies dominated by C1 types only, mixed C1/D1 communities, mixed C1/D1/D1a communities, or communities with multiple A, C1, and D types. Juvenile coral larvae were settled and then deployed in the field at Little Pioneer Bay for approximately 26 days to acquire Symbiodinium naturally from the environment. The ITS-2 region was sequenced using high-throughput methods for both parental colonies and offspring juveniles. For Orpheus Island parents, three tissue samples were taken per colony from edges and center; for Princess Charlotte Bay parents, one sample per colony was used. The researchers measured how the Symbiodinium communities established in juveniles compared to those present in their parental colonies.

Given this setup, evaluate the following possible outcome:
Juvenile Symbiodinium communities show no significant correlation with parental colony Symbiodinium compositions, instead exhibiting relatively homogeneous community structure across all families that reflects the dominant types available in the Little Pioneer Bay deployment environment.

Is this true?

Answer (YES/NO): NO